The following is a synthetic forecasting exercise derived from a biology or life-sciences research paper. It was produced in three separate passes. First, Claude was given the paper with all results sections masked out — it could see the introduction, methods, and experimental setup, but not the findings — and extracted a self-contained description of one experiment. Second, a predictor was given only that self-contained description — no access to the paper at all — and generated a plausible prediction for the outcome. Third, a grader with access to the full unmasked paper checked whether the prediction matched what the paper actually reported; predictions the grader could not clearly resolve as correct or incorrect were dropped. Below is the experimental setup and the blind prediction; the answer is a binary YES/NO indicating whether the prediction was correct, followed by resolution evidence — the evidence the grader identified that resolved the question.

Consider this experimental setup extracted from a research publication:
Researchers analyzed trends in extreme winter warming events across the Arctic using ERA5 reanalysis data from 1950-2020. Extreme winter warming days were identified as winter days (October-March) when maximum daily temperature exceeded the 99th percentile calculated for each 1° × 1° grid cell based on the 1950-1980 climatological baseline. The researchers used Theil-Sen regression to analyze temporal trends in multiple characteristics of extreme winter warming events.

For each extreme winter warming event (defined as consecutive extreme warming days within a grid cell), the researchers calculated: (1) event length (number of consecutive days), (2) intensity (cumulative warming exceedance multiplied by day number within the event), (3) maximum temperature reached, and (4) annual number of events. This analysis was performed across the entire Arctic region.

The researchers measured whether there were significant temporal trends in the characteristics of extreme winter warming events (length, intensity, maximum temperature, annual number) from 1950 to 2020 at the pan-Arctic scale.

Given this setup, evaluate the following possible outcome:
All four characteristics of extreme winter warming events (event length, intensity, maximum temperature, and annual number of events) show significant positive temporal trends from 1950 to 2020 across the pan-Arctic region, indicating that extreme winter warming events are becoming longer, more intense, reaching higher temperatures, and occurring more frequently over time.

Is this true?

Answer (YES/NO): NO